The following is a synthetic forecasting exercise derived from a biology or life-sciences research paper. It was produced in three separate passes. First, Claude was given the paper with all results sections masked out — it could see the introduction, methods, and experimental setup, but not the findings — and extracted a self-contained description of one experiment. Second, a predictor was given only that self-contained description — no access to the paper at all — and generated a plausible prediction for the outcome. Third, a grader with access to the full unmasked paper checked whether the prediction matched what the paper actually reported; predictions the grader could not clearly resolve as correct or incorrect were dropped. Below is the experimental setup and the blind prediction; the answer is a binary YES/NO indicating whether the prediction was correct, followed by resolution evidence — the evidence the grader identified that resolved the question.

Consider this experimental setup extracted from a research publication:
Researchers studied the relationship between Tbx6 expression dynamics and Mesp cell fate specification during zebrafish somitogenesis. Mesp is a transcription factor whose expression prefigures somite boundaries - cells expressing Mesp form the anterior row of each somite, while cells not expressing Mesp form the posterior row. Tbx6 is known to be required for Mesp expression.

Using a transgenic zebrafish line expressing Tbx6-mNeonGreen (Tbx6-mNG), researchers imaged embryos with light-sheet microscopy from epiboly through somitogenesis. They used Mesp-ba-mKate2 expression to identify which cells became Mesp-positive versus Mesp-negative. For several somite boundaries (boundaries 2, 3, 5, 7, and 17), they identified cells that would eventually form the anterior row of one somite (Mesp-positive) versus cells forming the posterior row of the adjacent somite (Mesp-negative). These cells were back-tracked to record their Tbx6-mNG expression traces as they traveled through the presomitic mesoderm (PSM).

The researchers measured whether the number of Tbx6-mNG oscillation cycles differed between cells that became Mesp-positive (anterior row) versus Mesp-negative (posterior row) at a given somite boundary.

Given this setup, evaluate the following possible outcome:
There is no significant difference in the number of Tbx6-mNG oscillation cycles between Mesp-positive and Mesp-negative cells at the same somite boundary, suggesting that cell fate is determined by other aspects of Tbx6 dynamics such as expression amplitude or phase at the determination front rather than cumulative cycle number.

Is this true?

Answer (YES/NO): NO